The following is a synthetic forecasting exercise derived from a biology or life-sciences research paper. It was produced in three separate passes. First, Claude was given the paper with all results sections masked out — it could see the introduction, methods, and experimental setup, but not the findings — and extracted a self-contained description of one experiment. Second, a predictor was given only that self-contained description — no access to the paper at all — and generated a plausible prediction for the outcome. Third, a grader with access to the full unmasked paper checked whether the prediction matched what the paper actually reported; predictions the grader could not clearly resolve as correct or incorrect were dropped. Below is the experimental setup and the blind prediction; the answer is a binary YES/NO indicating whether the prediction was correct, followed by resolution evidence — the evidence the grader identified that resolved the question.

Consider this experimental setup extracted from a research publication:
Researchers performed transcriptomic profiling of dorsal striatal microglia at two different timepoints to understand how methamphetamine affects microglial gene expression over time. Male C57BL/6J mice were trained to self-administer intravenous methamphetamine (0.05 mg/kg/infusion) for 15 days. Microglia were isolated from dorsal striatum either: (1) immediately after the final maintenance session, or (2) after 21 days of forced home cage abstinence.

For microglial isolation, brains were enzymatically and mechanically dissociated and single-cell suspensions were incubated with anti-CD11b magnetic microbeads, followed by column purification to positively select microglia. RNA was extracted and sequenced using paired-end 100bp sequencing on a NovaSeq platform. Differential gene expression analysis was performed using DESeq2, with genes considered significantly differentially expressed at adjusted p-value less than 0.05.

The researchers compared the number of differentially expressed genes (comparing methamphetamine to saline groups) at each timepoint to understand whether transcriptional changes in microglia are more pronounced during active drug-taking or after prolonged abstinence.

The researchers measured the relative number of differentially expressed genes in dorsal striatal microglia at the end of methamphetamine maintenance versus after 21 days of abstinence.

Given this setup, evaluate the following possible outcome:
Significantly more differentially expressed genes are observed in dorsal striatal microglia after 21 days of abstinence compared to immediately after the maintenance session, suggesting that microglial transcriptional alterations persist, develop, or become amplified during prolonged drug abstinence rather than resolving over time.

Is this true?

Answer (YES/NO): NO